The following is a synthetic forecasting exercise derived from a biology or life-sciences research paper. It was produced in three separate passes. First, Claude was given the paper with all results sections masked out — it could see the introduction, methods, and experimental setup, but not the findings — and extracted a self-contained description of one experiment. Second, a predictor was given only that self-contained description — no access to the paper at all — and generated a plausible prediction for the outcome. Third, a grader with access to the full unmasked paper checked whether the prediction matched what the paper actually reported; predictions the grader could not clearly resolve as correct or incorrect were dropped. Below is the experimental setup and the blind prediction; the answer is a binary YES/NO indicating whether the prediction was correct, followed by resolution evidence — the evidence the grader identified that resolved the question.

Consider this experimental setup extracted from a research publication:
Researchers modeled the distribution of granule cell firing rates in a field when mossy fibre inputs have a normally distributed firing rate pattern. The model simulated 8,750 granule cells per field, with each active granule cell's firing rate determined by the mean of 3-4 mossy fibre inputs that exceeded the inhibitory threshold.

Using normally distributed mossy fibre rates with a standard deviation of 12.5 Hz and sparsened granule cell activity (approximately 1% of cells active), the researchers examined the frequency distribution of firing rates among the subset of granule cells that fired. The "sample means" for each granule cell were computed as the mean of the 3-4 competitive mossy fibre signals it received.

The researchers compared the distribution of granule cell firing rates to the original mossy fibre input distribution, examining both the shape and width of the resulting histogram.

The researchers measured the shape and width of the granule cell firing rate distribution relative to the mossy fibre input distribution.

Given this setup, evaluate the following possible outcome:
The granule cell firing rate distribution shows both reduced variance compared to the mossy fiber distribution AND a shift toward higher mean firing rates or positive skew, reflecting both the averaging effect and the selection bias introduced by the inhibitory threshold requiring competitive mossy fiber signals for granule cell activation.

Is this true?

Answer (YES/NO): YES